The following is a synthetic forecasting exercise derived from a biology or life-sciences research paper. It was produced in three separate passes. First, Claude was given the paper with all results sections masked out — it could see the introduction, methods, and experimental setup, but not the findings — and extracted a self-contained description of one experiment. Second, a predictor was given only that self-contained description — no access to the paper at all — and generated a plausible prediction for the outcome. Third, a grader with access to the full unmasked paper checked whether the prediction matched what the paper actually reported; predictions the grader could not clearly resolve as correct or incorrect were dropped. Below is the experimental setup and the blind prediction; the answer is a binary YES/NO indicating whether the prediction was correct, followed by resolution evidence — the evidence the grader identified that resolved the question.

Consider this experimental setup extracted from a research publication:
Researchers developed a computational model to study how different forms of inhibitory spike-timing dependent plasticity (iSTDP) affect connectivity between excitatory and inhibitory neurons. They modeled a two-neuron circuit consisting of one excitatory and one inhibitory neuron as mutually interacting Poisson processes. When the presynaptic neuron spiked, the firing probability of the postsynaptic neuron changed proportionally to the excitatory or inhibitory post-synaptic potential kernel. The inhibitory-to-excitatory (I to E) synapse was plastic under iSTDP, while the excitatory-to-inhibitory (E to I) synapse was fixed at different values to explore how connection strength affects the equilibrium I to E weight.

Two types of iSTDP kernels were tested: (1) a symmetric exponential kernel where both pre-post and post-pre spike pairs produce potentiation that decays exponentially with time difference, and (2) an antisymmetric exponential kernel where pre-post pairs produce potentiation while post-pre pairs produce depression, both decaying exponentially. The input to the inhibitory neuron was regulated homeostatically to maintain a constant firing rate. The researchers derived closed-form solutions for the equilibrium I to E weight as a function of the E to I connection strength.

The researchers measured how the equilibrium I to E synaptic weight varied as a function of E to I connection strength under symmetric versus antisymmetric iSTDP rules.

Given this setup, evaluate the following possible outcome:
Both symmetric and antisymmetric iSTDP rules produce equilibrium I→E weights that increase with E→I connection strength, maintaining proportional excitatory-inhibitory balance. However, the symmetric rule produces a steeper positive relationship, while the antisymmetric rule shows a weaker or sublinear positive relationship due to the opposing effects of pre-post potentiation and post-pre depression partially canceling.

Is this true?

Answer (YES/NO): NO